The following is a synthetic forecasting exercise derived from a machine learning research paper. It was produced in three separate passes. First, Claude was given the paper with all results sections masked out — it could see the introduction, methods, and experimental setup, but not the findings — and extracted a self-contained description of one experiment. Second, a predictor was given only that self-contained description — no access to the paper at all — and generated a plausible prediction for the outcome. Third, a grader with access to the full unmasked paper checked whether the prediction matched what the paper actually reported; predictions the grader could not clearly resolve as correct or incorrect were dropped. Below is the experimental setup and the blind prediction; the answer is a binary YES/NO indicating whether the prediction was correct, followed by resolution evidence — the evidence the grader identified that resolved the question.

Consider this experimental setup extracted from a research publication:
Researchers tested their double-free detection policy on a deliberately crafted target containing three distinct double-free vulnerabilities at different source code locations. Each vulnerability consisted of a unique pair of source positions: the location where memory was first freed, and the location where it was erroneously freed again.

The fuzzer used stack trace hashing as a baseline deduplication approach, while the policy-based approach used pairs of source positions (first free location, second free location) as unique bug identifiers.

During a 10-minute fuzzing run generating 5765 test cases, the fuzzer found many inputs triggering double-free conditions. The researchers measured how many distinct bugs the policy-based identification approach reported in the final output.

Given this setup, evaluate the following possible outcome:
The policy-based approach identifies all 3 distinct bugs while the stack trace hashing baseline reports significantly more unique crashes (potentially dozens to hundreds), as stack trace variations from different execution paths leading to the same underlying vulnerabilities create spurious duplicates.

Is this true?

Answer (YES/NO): NO